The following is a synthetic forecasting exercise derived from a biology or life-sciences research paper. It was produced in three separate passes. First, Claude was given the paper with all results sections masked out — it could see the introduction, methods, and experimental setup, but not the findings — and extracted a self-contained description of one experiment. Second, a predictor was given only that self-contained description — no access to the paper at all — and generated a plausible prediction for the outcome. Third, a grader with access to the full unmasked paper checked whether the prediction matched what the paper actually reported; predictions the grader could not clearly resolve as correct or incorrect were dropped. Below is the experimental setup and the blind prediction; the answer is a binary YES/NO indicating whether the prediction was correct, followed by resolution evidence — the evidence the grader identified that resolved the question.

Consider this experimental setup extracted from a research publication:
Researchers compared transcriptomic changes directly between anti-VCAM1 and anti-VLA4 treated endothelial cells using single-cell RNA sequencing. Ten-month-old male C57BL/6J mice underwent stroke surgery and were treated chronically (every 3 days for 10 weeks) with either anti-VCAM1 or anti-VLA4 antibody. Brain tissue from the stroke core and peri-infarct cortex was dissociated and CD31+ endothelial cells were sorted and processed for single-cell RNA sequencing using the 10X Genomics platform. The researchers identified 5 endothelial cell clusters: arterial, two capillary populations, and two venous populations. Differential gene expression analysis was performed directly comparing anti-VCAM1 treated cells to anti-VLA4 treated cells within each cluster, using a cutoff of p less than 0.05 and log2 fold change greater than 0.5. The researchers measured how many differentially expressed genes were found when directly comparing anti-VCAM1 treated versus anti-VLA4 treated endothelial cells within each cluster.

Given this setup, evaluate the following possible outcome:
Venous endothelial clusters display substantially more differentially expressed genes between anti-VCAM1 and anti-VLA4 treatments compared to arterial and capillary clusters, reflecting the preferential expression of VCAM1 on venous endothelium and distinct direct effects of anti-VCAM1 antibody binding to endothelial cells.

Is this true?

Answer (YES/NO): NO